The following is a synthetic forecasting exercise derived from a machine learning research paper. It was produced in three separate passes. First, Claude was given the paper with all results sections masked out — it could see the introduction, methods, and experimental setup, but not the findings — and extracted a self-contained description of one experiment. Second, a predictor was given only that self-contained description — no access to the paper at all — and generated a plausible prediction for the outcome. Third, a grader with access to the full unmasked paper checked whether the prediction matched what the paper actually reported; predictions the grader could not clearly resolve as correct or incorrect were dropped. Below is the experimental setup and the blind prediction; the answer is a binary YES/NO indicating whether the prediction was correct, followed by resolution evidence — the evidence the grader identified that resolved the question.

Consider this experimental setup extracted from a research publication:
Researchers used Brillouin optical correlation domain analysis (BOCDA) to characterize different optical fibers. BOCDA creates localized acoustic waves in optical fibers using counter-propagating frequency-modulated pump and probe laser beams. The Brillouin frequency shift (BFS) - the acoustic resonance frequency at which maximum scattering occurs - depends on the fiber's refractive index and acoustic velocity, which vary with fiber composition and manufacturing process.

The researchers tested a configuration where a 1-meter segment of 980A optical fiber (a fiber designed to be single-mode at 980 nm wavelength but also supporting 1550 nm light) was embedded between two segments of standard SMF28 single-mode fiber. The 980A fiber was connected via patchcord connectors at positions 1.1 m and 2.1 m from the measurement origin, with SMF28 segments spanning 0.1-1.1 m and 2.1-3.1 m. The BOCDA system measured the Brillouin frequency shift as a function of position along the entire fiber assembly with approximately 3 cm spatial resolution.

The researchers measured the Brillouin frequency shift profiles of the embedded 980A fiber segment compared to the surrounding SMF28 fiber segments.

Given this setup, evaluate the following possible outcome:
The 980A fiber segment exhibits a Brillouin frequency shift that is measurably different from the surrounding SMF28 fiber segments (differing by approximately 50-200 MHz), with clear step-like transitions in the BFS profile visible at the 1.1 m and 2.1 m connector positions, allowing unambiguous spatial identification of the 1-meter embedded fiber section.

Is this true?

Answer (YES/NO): YES